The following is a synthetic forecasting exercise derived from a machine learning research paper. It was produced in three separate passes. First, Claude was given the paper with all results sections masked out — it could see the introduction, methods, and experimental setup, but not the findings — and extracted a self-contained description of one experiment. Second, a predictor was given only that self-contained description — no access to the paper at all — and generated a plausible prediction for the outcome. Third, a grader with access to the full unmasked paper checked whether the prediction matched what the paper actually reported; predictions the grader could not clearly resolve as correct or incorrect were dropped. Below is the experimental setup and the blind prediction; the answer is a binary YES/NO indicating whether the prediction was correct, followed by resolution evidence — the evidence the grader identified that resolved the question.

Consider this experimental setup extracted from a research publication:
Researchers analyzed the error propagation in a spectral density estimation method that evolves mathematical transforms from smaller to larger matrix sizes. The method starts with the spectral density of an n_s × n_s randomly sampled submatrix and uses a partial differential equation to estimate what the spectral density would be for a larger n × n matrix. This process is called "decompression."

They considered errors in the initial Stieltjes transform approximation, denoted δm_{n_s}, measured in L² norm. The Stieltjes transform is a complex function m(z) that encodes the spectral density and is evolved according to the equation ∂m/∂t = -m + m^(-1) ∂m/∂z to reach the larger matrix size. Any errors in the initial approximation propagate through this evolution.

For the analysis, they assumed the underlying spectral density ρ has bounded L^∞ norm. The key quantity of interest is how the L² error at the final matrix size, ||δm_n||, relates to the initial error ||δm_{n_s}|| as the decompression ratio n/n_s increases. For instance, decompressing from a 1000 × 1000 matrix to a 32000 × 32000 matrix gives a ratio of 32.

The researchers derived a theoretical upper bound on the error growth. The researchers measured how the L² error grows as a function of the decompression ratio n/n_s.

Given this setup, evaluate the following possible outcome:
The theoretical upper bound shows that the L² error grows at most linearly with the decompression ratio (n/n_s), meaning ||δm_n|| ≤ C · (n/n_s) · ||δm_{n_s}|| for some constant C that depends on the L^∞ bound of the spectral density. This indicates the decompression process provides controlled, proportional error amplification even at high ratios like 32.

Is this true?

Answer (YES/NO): NO